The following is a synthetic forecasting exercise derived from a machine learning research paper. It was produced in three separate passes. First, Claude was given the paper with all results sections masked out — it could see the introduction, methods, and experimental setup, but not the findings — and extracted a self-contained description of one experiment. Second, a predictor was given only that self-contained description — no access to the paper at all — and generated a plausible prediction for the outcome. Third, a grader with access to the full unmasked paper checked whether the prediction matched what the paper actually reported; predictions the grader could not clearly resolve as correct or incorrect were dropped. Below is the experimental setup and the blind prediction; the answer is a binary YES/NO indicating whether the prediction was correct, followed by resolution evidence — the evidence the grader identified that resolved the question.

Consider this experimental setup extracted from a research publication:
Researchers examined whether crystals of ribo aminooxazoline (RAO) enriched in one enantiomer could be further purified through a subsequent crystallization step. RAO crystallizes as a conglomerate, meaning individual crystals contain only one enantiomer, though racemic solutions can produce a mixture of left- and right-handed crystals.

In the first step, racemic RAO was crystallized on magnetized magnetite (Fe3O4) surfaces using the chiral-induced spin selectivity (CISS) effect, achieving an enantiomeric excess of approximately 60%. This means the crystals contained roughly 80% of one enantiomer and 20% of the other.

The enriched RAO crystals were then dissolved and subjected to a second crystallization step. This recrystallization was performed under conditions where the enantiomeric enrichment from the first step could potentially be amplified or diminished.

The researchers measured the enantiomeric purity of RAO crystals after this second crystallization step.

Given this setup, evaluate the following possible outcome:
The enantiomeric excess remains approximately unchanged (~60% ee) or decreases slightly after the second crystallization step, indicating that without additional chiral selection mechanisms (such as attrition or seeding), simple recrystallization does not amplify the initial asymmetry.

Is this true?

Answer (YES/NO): NO